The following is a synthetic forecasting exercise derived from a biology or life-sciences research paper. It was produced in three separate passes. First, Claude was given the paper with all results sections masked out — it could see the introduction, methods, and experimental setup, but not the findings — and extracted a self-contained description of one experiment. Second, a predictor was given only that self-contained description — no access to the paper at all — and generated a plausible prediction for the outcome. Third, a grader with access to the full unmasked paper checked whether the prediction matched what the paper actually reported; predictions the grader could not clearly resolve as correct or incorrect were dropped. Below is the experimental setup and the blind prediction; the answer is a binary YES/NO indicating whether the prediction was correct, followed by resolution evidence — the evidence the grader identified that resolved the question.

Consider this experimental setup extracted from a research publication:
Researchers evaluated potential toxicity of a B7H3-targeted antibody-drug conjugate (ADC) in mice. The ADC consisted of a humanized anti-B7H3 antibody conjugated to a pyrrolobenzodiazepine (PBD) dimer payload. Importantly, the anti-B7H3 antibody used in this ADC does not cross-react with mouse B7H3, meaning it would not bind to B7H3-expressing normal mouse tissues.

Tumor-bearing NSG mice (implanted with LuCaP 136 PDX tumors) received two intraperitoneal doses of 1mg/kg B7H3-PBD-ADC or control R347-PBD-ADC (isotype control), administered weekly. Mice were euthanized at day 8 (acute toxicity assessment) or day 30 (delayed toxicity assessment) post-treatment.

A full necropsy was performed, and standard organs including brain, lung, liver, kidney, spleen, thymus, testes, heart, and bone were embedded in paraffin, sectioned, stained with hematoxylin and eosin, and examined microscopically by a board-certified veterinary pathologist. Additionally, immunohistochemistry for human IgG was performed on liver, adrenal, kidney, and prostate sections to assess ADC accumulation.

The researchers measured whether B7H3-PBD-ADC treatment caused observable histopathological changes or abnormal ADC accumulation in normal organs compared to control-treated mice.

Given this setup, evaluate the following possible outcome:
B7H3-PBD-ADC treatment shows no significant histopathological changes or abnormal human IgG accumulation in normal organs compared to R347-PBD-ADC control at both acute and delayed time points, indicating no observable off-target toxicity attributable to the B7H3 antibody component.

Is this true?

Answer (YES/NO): YES